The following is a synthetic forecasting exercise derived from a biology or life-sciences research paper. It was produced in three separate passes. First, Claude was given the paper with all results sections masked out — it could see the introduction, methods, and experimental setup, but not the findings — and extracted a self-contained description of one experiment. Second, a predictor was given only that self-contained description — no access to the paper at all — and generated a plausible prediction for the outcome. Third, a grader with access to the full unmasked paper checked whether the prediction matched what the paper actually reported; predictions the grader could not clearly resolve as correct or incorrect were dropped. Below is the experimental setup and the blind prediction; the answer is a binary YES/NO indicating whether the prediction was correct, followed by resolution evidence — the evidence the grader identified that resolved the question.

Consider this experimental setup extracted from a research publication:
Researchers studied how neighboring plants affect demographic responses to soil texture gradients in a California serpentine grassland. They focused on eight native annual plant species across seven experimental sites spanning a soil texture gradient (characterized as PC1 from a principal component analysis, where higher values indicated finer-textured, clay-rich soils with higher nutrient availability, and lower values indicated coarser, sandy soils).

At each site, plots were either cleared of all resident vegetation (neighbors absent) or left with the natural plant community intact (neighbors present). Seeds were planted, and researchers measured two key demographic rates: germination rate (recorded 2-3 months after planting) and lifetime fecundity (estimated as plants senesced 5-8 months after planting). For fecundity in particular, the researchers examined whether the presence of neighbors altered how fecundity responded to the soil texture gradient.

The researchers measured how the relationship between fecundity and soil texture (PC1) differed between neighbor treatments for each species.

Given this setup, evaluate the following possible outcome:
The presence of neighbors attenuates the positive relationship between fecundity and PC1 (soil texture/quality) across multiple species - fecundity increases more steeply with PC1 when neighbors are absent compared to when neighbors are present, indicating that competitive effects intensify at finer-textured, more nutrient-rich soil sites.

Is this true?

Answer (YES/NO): YES